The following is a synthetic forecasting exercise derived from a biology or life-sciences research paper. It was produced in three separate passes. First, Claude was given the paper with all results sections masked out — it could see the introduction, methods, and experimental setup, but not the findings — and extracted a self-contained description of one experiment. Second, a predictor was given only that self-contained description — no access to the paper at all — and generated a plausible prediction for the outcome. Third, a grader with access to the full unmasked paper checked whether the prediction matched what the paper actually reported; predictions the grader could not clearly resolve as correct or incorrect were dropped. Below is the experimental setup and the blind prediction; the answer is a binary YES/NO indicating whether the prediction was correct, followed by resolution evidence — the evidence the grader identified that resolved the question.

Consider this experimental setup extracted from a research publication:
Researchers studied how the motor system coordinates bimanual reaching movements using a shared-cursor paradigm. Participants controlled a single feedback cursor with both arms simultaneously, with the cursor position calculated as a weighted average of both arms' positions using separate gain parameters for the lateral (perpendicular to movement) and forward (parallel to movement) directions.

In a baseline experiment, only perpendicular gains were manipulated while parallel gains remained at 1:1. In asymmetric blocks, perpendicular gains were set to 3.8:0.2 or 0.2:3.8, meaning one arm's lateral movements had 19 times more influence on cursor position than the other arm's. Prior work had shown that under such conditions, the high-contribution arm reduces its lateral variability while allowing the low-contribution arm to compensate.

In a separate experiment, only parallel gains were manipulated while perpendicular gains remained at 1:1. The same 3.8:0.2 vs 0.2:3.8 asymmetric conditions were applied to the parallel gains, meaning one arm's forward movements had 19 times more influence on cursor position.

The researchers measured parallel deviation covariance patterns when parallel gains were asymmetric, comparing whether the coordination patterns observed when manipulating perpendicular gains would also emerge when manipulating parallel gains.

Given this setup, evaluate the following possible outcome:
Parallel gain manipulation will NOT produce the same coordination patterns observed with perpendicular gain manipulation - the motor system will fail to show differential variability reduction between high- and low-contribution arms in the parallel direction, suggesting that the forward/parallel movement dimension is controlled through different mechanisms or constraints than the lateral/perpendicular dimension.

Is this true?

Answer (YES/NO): NO